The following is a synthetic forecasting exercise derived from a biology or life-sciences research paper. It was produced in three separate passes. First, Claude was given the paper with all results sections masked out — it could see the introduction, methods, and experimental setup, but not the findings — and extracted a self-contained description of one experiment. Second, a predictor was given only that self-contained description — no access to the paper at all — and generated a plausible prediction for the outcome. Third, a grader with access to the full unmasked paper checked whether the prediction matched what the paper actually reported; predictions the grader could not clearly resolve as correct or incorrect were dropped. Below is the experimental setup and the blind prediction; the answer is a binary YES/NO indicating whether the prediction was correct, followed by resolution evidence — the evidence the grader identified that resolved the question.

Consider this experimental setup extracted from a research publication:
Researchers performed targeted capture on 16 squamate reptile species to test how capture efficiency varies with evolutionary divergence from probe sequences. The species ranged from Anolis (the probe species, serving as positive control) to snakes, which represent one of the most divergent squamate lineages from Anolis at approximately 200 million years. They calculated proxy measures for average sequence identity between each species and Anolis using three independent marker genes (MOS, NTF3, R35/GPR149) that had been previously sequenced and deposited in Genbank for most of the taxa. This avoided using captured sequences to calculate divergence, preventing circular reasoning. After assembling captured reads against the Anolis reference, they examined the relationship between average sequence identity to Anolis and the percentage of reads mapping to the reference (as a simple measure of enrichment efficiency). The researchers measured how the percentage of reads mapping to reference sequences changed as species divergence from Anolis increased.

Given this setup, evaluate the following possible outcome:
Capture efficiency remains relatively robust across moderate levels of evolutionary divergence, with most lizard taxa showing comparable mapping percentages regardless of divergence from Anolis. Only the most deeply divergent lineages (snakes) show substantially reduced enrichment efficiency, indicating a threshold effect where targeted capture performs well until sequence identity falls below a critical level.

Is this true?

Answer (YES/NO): NO